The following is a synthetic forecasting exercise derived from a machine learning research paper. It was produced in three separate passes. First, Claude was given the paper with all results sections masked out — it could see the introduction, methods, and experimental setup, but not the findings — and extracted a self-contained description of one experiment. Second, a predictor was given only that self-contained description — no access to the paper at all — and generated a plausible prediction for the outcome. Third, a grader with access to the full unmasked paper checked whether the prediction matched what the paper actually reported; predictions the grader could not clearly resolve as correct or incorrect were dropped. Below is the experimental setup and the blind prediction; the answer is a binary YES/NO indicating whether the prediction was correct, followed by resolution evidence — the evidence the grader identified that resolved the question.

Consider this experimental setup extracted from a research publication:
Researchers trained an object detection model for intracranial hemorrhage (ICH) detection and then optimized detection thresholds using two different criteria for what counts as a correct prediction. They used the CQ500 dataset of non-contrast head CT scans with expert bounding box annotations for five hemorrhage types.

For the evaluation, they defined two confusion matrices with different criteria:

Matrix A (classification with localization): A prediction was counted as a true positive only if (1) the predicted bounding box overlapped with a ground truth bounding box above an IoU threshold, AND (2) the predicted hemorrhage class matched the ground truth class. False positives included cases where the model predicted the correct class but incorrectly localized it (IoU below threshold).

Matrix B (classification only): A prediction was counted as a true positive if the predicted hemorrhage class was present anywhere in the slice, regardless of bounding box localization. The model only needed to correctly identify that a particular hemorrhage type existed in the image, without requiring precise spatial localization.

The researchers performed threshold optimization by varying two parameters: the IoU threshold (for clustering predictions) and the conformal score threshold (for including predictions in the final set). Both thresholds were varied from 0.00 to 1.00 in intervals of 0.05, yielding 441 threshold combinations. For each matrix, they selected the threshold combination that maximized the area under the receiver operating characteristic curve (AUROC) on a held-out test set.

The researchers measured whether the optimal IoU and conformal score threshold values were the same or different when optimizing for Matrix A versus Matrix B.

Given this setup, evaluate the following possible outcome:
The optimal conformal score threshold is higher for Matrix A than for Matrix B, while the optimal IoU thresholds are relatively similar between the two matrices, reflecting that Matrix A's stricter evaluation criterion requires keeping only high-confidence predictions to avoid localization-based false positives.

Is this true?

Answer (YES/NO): NO